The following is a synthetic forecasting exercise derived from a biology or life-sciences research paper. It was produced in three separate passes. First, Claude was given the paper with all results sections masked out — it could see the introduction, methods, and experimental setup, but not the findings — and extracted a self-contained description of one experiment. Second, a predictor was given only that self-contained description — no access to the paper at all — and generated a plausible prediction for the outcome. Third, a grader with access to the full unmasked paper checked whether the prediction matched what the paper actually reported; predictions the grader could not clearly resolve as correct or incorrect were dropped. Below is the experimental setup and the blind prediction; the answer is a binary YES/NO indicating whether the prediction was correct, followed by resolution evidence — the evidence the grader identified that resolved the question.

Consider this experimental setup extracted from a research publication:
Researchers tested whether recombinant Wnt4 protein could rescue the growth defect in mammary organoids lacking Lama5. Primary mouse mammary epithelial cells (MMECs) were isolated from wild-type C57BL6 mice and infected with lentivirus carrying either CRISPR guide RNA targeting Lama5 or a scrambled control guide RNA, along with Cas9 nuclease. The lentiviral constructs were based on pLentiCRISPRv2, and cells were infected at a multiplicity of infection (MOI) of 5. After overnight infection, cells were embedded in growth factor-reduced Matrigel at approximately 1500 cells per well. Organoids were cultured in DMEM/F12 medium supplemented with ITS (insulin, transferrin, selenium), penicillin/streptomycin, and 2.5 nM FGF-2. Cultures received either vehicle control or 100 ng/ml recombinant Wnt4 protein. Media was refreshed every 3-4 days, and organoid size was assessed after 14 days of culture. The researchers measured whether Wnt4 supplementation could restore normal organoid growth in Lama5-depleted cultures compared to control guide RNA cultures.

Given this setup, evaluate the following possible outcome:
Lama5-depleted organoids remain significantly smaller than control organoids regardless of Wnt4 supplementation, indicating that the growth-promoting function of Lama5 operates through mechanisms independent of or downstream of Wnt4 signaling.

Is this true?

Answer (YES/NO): NO